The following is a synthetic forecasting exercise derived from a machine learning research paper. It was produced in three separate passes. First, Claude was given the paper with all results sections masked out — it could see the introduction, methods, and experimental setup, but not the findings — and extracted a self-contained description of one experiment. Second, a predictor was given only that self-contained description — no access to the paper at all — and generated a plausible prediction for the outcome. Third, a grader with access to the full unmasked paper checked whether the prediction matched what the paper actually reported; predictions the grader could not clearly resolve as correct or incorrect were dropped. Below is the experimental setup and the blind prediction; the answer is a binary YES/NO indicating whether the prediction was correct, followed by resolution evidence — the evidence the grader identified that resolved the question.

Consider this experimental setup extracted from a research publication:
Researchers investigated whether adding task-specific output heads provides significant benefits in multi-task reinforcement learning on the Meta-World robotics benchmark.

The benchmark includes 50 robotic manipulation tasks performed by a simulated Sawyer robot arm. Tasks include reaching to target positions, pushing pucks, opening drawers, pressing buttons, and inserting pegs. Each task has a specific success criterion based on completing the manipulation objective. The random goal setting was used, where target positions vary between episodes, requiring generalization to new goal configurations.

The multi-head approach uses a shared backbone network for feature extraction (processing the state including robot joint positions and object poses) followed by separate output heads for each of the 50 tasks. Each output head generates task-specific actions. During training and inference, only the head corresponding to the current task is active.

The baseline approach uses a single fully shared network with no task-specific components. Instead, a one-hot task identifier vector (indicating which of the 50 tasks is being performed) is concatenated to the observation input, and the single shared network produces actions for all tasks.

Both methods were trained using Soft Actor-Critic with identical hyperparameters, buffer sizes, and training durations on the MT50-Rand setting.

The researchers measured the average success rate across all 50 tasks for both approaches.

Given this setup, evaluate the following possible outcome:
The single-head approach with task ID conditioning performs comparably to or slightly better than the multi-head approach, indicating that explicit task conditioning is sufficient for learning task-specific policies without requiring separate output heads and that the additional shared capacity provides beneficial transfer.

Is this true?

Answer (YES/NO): NO